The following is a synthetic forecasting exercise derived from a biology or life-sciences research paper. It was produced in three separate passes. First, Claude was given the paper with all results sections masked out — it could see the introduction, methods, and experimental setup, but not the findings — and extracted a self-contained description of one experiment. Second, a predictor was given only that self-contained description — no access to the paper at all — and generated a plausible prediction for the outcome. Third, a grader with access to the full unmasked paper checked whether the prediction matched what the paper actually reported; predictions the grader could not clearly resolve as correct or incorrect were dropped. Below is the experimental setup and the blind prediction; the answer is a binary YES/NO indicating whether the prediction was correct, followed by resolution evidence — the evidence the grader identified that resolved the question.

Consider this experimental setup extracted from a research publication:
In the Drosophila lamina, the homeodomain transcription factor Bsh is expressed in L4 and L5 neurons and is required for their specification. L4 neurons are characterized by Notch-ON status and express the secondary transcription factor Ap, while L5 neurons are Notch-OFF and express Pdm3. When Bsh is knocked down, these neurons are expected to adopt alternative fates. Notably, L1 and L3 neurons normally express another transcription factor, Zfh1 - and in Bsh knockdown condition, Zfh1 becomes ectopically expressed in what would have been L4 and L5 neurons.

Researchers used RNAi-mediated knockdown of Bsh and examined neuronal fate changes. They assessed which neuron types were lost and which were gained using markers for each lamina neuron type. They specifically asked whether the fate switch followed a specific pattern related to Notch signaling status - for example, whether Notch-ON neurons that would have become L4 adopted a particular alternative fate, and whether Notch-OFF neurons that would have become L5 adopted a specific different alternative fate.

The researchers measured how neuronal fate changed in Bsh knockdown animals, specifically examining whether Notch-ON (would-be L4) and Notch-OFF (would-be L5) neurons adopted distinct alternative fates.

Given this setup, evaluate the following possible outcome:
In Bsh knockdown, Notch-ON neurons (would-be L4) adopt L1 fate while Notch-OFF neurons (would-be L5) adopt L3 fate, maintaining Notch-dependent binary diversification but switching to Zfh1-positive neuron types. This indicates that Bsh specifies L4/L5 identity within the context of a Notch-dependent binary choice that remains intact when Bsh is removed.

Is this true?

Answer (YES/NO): NO